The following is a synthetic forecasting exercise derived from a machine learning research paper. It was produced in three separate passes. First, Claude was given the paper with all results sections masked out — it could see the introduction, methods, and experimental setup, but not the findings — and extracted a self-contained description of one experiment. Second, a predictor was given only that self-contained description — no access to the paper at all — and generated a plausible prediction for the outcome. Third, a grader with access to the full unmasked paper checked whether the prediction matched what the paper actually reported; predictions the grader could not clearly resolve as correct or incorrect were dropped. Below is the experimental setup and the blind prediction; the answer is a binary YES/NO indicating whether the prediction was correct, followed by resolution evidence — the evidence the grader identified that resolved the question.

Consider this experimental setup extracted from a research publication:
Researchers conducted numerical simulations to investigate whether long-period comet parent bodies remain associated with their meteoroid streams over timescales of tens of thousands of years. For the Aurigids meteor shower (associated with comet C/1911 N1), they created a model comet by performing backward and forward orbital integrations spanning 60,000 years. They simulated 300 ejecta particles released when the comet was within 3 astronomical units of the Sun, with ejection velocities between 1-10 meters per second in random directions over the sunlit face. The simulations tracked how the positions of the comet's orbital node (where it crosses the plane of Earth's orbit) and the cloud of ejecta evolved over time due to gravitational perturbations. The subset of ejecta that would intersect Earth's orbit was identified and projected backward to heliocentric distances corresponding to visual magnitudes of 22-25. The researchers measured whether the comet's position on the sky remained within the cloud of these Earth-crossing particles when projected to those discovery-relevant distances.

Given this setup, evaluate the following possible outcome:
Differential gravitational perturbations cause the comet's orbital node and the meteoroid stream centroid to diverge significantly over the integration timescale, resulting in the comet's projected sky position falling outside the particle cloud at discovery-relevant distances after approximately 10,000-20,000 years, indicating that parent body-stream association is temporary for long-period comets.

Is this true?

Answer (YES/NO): NO